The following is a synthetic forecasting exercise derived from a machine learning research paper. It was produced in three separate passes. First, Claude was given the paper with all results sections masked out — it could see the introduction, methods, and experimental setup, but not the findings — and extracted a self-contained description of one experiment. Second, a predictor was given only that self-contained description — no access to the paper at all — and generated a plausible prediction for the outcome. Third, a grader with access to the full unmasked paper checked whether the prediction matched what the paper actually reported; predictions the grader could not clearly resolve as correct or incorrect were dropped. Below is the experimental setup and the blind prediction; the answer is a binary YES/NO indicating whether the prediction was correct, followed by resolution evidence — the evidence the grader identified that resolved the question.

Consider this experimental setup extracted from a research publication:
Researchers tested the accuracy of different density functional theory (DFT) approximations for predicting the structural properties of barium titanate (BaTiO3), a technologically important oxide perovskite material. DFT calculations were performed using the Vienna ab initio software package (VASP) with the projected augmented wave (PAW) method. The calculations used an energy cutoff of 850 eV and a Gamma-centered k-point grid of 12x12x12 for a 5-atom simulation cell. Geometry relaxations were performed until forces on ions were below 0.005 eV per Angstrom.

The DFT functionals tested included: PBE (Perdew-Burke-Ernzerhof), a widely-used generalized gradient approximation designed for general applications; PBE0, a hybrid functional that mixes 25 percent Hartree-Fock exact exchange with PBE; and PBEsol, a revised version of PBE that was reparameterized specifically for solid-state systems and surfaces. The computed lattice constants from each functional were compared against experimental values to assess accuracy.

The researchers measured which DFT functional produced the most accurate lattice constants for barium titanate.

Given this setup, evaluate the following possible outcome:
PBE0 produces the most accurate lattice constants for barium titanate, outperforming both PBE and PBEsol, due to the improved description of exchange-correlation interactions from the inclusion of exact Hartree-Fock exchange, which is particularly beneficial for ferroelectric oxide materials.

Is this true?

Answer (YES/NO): NO